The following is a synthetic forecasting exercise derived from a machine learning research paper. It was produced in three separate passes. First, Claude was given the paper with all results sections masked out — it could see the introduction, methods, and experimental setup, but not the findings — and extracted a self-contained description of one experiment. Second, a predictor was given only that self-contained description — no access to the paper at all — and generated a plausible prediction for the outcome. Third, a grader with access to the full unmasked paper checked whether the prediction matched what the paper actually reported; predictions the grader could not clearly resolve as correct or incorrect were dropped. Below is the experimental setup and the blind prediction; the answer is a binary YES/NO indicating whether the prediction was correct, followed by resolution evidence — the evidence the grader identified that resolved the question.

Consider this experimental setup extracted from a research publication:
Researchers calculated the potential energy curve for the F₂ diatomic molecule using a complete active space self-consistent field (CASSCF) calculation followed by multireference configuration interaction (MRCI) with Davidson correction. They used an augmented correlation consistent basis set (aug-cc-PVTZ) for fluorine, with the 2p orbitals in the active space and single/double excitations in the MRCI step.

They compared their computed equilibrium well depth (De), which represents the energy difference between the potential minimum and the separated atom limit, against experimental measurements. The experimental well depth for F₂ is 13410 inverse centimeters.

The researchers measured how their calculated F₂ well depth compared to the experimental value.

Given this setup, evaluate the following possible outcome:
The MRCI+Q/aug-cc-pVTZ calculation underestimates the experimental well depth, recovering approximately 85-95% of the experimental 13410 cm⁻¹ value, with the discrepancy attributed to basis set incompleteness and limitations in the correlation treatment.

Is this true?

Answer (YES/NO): YES